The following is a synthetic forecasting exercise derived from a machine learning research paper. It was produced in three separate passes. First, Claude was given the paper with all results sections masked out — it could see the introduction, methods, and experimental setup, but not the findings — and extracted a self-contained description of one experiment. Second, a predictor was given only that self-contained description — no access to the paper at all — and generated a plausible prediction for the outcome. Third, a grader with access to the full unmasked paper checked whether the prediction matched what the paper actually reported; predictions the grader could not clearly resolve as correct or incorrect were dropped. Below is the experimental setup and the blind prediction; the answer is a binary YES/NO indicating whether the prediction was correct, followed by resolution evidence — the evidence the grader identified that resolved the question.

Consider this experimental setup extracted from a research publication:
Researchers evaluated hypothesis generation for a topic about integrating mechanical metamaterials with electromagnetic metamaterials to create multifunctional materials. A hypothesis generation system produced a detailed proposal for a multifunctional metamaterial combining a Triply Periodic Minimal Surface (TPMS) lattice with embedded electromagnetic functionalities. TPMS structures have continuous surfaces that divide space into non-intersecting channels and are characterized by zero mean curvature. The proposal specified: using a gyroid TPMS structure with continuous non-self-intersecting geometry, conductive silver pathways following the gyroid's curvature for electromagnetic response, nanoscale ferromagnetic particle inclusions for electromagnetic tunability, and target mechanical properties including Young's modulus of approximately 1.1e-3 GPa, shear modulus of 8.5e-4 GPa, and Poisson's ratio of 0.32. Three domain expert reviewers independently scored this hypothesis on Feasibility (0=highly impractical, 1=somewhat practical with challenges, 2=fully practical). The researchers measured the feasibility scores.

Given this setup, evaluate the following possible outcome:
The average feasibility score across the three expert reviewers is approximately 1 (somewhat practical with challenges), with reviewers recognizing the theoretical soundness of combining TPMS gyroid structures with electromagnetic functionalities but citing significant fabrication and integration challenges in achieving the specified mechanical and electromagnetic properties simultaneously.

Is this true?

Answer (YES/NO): NO